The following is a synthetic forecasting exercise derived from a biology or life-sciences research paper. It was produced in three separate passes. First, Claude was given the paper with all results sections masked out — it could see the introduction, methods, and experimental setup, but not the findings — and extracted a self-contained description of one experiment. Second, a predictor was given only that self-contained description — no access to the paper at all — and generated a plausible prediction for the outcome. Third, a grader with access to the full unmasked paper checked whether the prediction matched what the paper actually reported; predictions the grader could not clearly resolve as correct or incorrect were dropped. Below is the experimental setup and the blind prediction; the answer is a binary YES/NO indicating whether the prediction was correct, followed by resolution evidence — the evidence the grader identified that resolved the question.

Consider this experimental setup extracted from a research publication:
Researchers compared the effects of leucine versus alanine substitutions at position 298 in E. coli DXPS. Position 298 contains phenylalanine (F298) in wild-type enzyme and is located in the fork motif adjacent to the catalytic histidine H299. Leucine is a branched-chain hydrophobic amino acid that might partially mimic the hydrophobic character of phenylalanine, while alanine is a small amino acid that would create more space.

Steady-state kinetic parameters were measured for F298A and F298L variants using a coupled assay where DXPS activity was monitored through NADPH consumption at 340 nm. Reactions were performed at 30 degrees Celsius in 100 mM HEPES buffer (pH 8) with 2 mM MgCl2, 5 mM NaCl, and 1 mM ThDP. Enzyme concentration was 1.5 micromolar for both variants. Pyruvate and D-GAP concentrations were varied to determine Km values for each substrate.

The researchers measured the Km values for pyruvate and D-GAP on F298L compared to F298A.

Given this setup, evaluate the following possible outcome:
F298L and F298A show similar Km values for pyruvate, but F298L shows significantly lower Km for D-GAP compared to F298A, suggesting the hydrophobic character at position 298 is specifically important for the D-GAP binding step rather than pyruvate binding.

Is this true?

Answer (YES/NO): NO